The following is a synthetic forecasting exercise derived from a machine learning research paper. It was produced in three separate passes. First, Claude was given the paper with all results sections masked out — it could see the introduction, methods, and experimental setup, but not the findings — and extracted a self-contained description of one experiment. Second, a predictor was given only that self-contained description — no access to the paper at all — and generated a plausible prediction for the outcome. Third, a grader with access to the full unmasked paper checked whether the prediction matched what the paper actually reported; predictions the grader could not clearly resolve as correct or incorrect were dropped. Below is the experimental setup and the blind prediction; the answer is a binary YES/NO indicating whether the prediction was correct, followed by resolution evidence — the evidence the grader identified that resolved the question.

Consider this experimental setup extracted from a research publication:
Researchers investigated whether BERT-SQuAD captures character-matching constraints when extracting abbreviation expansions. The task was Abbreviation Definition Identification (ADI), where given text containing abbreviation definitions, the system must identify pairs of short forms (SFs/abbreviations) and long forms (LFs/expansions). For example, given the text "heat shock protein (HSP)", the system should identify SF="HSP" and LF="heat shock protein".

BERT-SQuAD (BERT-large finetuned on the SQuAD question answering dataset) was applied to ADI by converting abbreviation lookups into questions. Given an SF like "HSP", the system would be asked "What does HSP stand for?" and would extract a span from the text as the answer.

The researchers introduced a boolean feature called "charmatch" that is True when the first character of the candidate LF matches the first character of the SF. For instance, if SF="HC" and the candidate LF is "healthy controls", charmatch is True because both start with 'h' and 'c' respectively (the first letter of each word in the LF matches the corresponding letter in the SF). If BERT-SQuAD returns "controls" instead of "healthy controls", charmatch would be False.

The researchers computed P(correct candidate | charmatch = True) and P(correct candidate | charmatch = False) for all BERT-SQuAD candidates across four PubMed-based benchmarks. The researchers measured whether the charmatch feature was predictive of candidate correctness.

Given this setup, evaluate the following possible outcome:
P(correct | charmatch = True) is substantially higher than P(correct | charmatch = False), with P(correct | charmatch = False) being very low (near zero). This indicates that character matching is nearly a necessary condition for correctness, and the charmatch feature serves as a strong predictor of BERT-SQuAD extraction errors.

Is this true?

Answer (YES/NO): NO